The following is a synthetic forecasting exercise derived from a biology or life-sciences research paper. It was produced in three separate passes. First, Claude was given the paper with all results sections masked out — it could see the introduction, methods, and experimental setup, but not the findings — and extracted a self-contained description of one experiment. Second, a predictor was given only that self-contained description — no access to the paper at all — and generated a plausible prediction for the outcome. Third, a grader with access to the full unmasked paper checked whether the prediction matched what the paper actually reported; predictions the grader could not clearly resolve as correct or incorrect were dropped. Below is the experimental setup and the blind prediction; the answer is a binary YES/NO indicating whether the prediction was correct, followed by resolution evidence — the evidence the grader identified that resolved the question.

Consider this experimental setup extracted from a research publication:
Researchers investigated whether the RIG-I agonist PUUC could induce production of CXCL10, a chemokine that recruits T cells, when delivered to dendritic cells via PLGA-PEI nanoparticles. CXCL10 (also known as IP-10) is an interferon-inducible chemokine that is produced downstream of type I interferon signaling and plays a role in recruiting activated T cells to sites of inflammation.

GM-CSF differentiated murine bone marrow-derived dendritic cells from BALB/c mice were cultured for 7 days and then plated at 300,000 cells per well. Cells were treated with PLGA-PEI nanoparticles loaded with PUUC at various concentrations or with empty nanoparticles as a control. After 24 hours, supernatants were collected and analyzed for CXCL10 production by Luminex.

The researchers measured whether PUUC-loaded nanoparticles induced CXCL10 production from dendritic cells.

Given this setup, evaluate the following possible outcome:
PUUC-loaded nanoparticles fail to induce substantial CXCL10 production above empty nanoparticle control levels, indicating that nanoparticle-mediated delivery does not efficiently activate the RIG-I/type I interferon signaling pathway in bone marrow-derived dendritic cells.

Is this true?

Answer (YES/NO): NO